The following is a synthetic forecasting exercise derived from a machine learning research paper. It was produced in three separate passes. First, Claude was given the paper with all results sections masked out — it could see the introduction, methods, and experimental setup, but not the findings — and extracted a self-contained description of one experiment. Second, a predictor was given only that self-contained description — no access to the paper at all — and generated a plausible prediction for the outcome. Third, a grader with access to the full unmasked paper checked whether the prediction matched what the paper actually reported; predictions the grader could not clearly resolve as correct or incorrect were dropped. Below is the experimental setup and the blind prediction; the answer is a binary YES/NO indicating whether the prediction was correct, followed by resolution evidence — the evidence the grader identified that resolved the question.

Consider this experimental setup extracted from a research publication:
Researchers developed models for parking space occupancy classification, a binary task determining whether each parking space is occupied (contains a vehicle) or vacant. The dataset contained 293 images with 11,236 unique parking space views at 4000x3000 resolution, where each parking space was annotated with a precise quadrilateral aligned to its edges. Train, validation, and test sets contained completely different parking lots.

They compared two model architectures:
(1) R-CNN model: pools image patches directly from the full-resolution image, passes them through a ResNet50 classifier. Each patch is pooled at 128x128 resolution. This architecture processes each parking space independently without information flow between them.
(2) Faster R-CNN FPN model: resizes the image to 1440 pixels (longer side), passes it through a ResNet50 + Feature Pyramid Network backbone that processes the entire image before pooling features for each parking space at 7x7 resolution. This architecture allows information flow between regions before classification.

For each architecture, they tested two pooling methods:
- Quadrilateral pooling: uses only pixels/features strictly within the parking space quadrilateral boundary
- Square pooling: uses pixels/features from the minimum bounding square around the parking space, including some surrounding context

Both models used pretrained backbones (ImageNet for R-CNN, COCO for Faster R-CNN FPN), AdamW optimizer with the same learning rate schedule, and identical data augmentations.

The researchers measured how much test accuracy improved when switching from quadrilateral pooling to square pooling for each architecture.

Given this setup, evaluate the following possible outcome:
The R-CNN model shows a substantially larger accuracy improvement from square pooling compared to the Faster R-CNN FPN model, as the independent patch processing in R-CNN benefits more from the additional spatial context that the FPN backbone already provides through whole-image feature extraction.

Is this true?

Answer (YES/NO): YES